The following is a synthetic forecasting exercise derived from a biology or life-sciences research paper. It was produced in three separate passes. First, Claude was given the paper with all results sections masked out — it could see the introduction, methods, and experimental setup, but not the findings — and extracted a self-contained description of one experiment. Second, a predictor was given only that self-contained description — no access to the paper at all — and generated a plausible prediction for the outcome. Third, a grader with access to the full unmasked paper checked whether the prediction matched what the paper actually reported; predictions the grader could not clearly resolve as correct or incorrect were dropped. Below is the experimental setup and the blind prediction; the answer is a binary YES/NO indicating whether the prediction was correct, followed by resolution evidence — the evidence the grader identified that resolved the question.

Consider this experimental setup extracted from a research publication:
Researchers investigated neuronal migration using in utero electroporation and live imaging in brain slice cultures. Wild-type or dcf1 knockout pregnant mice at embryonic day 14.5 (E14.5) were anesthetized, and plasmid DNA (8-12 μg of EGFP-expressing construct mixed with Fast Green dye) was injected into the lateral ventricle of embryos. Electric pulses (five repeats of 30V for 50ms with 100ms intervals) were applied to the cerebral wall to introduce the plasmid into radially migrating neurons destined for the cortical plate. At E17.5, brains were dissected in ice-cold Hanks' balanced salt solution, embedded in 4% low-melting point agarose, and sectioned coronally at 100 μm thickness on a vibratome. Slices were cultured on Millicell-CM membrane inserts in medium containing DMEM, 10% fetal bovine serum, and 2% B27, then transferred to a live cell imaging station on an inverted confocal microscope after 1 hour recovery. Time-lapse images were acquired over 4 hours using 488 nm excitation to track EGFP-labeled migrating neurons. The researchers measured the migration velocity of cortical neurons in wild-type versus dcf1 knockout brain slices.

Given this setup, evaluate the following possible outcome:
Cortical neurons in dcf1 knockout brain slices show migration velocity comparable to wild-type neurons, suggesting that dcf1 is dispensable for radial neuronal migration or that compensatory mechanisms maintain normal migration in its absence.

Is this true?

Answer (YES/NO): NO